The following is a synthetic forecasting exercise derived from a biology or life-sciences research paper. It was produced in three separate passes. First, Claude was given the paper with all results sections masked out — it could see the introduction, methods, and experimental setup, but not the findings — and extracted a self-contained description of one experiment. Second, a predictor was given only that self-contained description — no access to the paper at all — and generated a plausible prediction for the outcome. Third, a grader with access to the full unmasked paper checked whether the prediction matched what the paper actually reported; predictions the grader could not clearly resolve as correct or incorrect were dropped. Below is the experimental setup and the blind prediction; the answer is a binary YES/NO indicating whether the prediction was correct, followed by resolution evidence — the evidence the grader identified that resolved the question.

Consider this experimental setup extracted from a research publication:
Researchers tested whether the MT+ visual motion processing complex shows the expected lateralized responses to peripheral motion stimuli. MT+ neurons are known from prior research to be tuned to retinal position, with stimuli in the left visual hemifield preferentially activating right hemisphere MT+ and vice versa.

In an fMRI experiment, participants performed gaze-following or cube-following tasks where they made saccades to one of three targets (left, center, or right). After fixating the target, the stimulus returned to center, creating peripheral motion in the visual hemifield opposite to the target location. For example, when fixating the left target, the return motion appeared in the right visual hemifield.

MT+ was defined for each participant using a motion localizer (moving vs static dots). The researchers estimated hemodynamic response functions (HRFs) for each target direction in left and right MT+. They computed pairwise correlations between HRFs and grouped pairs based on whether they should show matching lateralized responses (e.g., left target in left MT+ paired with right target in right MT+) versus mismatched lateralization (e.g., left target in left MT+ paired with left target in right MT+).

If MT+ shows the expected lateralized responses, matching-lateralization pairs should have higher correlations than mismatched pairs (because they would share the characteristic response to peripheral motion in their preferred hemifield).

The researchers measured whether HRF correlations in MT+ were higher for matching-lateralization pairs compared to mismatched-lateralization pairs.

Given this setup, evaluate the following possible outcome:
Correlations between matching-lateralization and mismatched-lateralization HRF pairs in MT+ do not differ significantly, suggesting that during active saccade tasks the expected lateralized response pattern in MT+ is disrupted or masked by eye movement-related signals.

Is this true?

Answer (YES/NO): NO